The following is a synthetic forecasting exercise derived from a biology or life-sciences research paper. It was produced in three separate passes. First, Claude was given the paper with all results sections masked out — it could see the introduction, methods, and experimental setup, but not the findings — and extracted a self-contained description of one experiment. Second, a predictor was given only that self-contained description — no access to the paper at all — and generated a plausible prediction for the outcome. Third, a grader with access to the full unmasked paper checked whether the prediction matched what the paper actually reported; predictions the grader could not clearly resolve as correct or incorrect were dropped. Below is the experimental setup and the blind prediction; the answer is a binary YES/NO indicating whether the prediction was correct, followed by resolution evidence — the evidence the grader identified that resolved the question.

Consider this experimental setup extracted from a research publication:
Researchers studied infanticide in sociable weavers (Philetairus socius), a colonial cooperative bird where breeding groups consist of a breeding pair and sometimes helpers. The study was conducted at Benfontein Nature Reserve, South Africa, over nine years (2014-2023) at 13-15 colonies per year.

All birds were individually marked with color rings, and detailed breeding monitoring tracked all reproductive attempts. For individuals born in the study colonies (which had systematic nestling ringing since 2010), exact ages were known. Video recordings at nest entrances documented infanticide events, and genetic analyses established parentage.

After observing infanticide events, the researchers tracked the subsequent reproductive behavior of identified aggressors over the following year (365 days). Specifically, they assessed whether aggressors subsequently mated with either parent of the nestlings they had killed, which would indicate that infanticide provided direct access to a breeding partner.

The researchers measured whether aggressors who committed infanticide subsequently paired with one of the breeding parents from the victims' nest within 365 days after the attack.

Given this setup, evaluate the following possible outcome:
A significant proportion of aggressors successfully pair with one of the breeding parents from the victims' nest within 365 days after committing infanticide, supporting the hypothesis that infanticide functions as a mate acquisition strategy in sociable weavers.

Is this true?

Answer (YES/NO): NO